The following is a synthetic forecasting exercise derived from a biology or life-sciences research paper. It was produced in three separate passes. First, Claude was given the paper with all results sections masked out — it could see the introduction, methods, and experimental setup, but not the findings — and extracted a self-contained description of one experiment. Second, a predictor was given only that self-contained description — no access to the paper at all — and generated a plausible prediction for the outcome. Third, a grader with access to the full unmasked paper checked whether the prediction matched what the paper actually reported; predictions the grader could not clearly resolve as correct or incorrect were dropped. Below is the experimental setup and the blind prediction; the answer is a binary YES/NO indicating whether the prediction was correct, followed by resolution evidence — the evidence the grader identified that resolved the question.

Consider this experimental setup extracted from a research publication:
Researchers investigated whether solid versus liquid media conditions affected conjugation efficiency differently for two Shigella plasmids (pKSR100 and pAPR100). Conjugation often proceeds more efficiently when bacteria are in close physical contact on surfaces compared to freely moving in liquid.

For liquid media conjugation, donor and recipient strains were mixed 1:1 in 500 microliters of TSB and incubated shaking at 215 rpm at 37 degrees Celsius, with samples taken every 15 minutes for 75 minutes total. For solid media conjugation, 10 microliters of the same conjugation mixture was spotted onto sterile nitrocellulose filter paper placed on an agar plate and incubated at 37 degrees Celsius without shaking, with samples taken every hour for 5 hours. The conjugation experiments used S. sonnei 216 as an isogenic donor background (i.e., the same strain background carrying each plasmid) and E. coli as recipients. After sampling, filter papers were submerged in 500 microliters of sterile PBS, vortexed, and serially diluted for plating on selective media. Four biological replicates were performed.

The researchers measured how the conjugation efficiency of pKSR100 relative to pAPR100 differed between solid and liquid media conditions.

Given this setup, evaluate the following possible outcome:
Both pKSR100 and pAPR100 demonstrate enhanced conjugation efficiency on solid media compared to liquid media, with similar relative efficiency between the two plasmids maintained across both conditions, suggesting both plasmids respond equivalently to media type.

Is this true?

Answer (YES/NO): NO